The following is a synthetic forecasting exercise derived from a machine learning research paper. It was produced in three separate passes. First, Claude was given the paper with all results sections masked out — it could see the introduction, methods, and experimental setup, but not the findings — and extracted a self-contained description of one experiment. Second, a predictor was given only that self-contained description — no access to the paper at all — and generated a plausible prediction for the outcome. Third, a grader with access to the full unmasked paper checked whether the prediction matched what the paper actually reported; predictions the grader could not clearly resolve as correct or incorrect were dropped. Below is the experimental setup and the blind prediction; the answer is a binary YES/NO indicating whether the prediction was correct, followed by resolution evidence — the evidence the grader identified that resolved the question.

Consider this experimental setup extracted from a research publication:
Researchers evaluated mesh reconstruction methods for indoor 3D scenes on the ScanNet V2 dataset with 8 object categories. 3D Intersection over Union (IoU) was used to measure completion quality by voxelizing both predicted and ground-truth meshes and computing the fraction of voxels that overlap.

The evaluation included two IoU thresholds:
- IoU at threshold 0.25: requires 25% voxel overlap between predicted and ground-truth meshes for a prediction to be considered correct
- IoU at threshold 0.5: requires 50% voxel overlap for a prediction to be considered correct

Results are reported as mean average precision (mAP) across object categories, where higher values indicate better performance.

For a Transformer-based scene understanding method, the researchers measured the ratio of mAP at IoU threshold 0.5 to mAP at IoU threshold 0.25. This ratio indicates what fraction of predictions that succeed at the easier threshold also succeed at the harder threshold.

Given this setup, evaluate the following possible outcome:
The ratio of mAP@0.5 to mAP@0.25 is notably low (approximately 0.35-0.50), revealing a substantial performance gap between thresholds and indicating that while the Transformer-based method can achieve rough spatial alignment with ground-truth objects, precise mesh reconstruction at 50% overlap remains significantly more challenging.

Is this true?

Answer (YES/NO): NO